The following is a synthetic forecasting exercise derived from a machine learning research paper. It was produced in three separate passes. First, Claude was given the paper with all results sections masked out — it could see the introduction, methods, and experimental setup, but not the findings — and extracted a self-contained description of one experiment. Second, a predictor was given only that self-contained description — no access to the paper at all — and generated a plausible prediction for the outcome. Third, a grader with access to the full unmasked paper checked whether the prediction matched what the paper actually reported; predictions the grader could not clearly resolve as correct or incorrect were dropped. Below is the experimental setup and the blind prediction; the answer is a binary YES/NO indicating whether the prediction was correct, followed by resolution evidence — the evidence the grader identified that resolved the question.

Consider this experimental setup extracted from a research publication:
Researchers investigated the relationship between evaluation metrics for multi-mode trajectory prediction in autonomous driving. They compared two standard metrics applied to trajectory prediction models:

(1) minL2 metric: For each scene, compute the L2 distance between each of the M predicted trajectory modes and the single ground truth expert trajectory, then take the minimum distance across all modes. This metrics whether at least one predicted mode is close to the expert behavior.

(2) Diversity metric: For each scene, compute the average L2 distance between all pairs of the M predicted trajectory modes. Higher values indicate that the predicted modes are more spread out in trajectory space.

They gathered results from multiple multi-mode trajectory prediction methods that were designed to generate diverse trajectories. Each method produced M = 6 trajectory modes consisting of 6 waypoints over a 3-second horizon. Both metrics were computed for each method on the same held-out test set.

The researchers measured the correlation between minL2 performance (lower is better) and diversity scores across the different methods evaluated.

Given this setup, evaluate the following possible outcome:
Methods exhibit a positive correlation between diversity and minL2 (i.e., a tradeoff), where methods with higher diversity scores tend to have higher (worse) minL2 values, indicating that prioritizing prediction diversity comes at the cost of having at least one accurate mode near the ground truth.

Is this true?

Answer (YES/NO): YES